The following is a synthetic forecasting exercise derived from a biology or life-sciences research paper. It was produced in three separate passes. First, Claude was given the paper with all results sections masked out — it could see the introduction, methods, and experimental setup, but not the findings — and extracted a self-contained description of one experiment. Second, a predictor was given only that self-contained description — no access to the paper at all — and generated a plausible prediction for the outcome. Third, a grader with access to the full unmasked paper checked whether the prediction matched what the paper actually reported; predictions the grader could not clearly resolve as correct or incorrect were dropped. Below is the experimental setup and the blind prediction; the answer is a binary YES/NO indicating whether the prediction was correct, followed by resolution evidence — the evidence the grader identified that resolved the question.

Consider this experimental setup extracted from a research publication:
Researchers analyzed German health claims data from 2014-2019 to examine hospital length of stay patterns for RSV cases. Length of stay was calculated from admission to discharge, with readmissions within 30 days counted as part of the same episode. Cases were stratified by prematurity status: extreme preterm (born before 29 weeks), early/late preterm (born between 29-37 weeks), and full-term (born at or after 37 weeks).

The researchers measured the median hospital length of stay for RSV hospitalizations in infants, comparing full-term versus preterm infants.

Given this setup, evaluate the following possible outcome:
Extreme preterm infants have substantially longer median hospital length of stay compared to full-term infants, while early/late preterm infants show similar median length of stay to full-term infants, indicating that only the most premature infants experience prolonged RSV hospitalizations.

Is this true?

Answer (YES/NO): NO